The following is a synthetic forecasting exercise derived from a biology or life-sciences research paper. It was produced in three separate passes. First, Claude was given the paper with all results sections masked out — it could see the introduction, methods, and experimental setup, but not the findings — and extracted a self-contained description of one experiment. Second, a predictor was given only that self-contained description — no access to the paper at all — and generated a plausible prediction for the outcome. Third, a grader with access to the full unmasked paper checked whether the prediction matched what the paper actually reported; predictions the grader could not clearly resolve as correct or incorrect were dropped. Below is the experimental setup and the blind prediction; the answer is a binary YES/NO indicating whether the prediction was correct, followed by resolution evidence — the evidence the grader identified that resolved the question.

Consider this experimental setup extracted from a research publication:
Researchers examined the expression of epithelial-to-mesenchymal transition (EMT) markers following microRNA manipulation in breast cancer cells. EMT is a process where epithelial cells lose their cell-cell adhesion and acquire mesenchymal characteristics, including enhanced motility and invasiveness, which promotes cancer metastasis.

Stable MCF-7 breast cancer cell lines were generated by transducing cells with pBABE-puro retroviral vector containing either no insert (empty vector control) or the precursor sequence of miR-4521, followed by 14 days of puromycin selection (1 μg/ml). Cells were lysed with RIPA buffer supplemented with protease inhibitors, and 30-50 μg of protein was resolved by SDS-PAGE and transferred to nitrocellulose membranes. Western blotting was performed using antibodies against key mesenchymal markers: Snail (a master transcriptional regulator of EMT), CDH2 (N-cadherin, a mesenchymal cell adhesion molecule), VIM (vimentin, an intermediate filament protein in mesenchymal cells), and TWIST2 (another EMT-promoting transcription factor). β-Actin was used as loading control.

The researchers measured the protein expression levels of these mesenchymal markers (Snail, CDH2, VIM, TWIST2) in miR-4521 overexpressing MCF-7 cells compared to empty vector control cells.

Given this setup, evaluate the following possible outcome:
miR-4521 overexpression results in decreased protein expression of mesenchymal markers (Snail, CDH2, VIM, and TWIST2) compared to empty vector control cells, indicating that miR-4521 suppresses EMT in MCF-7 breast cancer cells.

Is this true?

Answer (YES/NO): YES